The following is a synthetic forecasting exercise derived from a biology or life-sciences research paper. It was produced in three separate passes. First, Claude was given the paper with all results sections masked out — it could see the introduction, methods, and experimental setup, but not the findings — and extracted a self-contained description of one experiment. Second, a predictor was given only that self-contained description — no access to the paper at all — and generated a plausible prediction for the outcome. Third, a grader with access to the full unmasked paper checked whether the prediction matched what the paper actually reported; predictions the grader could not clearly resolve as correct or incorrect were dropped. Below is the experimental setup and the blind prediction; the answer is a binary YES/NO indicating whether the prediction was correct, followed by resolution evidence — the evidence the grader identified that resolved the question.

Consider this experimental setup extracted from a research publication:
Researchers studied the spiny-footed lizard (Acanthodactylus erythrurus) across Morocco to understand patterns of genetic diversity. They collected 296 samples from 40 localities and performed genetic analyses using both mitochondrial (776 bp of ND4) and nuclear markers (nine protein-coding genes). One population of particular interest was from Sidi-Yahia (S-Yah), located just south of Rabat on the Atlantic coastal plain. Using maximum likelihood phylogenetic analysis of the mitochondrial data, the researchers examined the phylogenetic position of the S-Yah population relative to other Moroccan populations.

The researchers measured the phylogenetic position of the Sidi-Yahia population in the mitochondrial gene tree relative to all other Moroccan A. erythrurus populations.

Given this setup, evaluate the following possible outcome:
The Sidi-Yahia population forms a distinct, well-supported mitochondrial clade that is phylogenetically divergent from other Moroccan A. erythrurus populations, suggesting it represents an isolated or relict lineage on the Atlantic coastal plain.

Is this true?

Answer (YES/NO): YES